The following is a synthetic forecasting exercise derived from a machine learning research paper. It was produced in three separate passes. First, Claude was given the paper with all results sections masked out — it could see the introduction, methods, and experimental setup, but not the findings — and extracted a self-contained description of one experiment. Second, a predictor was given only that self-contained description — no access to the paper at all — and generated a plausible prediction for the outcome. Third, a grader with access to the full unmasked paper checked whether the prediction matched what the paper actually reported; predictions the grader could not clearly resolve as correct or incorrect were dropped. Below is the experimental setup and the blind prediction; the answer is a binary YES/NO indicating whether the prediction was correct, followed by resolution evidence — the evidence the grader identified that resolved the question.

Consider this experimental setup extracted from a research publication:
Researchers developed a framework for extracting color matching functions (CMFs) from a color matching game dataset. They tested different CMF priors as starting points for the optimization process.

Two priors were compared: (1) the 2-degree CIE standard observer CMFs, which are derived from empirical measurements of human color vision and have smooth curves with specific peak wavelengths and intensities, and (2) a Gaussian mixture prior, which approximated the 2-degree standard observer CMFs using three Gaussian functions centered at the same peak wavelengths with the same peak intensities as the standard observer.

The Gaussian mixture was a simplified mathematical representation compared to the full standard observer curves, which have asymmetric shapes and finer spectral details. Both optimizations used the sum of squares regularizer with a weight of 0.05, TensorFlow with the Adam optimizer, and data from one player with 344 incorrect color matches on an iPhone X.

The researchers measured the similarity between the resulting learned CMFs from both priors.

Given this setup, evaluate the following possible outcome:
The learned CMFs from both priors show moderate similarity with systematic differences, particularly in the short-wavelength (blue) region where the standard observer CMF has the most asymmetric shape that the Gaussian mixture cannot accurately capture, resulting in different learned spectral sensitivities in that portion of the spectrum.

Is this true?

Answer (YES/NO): NO